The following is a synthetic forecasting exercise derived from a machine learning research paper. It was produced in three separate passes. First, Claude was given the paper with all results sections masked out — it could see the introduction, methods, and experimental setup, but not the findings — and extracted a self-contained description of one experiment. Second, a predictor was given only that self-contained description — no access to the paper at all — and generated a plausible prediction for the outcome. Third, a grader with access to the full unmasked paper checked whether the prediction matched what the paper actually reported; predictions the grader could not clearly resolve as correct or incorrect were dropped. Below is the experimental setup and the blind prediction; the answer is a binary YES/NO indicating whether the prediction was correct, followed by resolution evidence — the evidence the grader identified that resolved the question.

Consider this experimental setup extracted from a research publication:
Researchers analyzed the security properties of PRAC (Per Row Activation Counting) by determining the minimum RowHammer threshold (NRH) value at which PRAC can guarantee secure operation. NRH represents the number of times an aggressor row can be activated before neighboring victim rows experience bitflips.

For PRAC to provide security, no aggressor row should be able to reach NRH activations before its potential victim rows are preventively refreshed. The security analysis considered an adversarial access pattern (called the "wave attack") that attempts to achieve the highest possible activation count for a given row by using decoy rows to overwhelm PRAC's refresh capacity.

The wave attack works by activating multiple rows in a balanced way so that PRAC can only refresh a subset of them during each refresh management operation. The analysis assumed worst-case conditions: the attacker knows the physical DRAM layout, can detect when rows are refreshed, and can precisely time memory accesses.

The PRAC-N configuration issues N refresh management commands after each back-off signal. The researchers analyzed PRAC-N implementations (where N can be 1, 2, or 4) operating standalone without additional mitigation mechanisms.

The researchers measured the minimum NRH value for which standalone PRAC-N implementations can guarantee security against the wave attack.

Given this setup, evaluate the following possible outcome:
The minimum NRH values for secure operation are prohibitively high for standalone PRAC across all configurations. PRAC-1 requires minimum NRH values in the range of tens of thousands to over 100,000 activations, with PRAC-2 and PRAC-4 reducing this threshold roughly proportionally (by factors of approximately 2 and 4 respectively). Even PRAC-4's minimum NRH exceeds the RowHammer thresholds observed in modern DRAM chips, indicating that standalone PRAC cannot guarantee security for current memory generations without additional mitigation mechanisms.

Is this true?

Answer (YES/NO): NO